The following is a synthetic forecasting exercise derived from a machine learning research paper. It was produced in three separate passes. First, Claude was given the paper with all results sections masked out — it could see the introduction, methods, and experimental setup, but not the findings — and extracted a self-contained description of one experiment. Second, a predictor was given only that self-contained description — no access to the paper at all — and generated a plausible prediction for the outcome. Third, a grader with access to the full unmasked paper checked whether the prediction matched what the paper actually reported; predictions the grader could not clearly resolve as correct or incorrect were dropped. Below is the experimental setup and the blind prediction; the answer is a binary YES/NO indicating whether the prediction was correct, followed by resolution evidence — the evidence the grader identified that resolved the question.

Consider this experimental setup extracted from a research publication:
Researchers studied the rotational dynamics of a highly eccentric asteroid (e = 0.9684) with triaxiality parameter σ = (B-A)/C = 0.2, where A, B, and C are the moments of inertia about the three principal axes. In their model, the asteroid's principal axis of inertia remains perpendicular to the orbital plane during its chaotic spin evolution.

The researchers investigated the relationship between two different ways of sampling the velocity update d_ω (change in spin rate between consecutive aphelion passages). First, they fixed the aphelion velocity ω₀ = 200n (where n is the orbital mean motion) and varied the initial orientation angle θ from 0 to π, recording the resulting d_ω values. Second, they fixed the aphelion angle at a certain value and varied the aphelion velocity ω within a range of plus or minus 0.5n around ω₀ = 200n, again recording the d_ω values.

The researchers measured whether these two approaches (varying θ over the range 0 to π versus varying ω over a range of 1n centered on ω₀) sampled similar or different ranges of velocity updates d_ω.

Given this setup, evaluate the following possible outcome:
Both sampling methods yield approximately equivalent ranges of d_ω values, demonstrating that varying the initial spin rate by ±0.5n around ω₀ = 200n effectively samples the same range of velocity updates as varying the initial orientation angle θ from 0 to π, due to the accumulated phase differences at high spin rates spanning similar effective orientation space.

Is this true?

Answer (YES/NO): YES